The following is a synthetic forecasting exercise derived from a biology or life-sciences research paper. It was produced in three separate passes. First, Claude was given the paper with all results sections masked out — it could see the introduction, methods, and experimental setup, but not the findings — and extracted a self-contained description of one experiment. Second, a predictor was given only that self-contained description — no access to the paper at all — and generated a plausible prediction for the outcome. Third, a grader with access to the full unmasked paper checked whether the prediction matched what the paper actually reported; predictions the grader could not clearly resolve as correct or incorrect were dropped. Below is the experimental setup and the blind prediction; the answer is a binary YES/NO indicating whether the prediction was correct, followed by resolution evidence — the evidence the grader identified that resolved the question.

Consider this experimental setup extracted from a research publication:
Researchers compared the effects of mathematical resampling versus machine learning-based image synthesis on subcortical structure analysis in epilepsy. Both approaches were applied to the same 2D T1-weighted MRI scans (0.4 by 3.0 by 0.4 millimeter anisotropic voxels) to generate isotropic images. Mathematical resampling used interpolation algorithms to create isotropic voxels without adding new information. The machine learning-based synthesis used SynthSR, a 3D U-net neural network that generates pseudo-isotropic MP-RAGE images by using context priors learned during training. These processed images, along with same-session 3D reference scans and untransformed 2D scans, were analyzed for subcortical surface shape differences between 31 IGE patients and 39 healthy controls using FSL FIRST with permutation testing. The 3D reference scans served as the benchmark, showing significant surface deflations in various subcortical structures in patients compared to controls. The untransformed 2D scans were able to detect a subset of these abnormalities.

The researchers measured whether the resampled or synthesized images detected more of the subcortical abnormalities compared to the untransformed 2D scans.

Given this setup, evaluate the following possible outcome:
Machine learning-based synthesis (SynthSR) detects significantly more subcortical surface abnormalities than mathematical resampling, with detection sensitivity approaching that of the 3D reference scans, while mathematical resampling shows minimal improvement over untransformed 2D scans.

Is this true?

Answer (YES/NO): NO